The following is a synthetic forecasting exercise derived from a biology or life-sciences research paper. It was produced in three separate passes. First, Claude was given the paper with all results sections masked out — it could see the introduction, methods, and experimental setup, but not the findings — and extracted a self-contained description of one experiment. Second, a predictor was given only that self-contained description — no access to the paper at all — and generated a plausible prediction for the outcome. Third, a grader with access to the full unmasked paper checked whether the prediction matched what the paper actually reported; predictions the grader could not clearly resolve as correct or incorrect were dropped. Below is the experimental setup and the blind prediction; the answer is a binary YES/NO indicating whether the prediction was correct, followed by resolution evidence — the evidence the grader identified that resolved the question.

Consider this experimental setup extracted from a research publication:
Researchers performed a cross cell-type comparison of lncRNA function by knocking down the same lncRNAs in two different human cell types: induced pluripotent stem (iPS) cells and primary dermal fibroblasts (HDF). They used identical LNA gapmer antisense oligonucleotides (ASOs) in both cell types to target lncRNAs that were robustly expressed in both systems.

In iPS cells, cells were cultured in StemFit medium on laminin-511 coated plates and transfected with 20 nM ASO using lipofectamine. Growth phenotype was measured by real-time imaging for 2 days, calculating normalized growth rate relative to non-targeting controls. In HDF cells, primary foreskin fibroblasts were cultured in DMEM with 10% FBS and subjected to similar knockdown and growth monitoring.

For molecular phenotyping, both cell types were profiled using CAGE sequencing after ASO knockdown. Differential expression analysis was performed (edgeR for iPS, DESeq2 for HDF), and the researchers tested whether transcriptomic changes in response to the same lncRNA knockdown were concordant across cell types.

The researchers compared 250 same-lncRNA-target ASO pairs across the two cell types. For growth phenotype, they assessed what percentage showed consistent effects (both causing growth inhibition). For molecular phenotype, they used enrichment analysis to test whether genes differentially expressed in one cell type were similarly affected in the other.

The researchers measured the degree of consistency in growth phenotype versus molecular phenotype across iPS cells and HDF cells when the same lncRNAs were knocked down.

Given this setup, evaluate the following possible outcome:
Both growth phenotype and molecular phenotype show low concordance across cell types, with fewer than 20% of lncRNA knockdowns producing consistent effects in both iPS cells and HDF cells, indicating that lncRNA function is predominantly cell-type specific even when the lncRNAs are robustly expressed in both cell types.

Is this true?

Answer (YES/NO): NO